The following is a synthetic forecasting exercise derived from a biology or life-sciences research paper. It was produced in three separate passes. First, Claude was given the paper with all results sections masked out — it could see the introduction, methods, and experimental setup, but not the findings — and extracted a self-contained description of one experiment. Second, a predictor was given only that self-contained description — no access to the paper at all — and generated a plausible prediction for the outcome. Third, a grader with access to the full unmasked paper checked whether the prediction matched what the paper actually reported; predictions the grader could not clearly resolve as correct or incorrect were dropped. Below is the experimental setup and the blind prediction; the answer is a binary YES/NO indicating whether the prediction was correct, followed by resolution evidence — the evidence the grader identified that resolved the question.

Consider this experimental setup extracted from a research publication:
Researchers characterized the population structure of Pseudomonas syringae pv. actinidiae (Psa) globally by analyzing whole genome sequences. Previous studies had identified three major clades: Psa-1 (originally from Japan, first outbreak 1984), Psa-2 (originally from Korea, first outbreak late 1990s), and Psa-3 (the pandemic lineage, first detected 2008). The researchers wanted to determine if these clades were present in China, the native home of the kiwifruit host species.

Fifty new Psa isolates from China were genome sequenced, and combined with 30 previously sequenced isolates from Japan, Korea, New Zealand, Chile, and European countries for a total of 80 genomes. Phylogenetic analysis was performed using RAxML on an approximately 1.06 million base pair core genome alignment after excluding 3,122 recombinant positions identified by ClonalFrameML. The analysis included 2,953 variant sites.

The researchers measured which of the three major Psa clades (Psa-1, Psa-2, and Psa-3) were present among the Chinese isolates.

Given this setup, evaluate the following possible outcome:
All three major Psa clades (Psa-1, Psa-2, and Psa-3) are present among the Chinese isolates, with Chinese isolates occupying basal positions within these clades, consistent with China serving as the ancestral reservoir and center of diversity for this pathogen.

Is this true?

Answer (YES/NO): NO